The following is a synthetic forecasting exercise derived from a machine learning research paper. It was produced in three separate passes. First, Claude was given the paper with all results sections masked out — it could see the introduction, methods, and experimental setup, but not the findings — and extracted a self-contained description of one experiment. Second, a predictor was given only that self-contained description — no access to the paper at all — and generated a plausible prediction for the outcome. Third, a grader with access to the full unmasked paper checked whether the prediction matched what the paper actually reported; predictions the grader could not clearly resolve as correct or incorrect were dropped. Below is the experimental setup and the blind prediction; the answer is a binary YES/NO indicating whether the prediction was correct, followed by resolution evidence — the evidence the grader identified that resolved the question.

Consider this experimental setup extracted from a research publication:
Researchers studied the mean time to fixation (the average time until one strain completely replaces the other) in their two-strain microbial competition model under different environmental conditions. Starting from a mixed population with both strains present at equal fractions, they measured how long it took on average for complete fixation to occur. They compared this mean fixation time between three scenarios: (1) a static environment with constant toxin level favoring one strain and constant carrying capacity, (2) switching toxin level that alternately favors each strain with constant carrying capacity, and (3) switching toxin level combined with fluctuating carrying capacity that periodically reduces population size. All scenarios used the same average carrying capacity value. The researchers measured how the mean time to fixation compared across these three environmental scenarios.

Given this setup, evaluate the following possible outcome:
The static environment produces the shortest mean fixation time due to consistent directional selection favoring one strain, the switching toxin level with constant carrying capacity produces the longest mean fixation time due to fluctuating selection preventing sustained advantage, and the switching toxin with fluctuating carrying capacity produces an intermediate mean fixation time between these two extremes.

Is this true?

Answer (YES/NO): YES